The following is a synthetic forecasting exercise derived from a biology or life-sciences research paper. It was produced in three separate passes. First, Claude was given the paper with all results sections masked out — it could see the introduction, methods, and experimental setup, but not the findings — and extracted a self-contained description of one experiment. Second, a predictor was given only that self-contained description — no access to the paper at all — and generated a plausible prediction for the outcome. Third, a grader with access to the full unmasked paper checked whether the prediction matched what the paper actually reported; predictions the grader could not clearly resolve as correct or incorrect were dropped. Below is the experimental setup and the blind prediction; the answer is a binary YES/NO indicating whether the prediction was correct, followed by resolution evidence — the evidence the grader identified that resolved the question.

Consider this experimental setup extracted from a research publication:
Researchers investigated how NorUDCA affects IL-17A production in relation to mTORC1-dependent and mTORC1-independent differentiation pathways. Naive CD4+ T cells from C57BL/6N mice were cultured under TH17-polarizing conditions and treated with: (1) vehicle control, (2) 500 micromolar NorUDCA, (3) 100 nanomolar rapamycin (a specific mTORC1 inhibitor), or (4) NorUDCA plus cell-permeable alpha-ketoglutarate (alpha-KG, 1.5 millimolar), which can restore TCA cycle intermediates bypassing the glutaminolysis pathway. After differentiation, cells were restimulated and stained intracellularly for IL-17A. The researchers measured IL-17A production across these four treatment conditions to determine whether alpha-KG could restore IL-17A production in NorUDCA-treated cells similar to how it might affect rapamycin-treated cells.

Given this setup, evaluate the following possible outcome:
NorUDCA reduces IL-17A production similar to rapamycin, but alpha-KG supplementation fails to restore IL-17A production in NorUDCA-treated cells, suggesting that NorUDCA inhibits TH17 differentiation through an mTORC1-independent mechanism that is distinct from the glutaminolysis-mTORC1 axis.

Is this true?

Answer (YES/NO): YES